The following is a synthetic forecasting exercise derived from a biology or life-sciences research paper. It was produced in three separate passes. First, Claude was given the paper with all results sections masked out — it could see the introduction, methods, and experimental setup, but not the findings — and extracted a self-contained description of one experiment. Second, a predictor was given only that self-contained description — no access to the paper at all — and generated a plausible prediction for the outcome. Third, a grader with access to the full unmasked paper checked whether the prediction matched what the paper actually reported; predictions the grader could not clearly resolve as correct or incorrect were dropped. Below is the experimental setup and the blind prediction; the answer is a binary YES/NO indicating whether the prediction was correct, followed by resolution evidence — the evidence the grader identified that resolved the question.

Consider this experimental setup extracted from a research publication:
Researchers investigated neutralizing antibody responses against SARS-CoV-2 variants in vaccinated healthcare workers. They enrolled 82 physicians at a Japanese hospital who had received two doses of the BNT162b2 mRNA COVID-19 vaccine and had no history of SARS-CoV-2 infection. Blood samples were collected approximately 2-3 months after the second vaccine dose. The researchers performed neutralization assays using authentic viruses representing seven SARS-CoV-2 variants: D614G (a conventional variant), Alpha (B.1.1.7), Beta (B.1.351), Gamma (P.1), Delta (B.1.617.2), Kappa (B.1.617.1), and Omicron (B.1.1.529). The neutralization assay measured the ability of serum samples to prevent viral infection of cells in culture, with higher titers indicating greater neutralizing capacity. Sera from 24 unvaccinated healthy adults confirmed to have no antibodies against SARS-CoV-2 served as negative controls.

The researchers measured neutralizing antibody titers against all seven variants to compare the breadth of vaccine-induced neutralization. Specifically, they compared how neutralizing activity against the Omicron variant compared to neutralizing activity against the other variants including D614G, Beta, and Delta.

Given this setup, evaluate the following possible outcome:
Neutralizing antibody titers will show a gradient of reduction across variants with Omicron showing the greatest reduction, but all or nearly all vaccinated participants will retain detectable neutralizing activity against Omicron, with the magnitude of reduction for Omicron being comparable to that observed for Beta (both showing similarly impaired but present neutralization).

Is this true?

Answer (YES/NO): NO